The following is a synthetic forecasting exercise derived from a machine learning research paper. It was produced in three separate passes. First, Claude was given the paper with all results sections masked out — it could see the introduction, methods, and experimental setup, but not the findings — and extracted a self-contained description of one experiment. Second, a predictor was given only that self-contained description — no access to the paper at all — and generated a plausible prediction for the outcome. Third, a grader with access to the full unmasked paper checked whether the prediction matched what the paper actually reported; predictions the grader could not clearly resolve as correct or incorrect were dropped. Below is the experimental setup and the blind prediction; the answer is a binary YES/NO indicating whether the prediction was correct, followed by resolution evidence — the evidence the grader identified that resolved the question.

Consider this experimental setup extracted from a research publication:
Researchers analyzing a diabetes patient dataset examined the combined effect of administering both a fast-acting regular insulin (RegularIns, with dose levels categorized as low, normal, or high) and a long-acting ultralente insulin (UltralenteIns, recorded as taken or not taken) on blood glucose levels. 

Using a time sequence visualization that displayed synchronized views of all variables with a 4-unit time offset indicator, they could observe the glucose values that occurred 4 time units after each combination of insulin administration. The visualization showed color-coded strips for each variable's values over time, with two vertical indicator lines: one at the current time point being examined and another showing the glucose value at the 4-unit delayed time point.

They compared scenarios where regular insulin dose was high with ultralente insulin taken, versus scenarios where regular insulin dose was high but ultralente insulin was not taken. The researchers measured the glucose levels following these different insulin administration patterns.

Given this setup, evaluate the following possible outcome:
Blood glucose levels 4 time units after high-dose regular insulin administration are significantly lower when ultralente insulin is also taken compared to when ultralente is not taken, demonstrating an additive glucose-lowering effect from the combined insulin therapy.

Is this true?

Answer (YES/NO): YES